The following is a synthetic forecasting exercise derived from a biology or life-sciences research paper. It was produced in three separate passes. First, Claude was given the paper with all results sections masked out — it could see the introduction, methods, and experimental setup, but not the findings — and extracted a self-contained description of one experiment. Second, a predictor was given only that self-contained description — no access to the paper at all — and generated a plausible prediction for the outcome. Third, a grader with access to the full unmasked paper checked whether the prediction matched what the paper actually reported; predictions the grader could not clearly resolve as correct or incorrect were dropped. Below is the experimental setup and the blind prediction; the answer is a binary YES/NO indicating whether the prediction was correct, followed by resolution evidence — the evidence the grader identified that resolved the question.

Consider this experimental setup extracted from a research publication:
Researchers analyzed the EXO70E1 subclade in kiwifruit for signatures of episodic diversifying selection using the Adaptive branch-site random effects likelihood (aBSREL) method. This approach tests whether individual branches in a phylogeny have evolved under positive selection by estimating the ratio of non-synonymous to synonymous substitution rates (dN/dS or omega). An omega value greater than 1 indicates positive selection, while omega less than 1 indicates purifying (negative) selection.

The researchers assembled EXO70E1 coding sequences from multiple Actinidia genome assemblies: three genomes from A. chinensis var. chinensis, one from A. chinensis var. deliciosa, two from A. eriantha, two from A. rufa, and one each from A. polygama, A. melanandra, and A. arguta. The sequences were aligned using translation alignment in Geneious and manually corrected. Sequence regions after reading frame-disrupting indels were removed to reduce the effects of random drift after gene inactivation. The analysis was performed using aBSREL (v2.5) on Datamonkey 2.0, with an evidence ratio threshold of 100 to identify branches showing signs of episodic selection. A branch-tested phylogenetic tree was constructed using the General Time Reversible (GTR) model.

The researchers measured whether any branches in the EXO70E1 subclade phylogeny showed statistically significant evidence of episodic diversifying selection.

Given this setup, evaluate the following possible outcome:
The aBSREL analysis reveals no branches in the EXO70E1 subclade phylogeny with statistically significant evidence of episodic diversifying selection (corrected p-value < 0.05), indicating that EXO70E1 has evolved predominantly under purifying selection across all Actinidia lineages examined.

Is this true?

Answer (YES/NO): NO